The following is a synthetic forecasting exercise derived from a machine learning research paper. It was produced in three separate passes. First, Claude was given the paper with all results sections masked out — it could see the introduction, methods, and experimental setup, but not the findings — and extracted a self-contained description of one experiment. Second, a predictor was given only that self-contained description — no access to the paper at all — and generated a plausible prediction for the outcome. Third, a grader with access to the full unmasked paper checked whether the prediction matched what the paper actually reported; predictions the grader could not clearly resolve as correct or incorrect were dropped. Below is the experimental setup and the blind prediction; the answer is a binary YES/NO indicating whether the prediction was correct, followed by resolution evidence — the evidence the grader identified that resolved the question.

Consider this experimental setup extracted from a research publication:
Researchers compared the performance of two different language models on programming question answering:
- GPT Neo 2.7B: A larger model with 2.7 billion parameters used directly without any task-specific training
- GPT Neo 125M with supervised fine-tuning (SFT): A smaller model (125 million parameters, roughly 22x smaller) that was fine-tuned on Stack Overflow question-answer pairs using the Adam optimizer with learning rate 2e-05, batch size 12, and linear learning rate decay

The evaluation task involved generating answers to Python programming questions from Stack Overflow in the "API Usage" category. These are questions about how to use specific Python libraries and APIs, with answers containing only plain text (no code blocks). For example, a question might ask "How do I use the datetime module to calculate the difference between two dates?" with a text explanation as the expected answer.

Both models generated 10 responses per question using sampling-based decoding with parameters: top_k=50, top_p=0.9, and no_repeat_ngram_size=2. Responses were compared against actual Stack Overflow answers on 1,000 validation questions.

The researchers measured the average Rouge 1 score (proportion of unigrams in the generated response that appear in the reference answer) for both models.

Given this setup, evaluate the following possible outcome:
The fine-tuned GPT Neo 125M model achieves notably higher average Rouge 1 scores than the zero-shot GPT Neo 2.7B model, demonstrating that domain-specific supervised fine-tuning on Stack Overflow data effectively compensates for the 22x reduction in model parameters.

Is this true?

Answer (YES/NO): NO